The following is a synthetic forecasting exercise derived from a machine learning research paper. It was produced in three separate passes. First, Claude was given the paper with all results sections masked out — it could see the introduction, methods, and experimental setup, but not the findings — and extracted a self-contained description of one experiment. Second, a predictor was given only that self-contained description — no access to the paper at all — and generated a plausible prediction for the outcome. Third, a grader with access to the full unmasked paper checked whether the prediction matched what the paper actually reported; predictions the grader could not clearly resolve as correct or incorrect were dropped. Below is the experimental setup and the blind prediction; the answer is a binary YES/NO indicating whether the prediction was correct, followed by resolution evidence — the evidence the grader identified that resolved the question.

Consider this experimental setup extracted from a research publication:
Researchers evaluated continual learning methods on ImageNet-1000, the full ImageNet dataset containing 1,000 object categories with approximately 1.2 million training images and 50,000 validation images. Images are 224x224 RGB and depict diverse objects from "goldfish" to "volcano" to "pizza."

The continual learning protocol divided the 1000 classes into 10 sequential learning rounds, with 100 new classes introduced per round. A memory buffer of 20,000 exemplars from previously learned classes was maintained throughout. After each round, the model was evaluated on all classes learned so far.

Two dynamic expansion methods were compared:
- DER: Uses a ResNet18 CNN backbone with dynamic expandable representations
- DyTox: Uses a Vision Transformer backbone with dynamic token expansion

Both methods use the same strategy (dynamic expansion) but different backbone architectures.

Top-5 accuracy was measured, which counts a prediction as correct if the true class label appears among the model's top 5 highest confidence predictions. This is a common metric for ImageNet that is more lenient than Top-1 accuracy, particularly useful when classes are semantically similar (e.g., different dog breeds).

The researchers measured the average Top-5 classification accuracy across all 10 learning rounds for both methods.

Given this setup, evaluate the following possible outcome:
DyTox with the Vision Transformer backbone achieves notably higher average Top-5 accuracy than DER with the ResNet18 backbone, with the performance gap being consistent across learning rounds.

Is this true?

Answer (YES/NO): NO